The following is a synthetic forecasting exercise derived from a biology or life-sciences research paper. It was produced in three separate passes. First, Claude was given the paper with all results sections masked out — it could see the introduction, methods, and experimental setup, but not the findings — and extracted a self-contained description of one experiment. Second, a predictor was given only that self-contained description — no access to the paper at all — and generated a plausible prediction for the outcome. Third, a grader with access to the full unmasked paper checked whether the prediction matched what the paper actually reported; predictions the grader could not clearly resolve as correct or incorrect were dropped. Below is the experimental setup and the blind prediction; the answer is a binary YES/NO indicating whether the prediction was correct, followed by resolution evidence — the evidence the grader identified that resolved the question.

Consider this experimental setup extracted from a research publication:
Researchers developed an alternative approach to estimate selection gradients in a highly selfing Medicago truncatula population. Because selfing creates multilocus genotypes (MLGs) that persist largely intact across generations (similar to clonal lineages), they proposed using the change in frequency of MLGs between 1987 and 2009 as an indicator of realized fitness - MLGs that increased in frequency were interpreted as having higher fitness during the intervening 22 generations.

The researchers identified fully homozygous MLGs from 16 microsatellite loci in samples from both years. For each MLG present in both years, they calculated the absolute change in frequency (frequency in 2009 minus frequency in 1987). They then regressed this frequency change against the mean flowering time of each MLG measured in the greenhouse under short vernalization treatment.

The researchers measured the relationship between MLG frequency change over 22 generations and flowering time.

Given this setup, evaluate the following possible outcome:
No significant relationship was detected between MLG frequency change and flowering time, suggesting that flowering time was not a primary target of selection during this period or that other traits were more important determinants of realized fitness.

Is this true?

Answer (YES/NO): NO